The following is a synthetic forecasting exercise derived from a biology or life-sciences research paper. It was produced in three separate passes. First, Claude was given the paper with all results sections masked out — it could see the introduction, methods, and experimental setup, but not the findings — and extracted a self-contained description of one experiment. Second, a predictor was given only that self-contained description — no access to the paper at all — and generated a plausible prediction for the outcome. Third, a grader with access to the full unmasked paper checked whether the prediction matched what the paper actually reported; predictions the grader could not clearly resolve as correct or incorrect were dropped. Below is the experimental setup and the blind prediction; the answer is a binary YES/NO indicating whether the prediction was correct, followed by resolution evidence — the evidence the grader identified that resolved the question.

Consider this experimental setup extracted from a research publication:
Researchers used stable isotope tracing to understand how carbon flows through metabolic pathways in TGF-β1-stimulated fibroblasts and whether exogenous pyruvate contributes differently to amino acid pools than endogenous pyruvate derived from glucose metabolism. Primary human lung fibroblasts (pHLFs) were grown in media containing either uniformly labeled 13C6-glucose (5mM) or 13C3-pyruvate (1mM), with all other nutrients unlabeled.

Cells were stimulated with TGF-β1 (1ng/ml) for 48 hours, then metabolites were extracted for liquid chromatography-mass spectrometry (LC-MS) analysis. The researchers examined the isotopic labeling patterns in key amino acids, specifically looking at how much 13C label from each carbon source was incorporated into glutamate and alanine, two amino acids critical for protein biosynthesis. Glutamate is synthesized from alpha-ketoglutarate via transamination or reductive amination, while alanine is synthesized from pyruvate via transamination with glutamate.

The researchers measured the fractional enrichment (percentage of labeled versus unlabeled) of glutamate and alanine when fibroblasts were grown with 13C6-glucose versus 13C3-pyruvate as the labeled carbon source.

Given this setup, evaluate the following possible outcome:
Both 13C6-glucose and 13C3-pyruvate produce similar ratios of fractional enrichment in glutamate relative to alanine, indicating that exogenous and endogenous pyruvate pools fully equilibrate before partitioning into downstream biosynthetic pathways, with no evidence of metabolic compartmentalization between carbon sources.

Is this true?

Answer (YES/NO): NO